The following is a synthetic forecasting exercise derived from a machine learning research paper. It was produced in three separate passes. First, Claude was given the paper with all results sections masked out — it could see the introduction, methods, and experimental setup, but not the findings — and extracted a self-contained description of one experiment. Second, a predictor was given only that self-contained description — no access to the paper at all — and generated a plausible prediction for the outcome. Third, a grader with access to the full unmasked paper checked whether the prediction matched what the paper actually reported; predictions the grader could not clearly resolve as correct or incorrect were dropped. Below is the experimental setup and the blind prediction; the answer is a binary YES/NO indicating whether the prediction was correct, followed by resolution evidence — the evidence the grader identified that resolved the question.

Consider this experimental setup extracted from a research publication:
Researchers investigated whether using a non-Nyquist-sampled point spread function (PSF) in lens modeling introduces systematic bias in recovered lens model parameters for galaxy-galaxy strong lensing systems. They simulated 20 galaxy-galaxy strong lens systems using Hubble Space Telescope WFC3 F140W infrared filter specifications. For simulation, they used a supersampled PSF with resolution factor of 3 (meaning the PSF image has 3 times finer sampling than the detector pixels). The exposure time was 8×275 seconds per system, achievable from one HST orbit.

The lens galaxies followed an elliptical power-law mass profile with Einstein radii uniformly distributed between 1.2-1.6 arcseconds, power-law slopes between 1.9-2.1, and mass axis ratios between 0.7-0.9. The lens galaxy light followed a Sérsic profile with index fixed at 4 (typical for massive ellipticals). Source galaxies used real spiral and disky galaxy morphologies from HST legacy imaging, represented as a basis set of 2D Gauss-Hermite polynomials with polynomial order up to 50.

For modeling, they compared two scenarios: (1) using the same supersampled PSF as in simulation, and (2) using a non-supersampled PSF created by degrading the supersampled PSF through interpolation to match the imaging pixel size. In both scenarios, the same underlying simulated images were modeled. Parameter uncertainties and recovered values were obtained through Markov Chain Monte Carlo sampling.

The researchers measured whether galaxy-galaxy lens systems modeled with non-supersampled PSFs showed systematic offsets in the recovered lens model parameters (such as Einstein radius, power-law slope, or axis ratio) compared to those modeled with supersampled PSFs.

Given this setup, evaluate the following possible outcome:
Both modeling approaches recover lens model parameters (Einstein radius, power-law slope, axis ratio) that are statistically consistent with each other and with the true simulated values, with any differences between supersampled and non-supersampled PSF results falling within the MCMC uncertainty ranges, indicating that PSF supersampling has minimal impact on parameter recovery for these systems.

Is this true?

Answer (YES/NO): YES